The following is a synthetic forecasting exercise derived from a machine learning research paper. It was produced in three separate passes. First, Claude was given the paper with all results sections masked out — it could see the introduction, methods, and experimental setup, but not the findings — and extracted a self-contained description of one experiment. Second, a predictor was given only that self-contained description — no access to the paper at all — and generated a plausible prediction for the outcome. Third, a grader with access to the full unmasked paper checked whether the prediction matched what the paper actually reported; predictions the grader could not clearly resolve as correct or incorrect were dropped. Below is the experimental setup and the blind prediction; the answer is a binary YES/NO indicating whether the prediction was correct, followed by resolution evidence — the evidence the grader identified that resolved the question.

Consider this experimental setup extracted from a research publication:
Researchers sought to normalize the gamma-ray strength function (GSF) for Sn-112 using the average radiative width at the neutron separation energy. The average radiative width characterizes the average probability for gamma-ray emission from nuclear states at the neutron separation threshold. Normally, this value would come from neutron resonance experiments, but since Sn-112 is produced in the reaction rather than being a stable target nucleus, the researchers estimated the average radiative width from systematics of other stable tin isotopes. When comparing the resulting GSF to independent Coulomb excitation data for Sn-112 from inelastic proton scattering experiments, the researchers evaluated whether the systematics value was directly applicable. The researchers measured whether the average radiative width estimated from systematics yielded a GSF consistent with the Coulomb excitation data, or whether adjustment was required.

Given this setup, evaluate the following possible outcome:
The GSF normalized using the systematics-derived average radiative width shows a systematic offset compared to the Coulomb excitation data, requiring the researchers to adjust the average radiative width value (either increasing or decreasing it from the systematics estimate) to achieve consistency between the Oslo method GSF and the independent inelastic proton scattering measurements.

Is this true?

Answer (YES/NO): YES